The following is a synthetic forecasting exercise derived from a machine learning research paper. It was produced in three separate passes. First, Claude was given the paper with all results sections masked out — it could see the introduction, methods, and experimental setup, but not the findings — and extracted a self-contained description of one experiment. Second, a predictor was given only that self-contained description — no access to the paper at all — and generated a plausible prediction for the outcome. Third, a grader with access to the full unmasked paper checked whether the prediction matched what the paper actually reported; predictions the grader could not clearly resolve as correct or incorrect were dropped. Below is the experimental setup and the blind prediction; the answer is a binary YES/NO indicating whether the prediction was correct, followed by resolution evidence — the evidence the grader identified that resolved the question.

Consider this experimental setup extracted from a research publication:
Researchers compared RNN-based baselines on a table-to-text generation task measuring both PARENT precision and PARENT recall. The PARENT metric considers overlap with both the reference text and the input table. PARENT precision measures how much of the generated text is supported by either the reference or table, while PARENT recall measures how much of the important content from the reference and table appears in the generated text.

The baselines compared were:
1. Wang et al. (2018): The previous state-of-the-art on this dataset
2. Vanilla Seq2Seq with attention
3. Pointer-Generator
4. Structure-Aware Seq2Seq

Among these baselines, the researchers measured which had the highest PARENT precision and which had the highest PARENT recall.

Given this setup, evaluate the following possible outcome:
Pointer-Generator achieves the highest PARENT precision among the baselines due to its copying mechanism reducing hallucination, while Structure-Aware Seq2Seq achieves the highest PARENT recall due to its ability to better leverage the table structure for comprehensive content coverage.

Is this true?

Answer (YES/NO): NO